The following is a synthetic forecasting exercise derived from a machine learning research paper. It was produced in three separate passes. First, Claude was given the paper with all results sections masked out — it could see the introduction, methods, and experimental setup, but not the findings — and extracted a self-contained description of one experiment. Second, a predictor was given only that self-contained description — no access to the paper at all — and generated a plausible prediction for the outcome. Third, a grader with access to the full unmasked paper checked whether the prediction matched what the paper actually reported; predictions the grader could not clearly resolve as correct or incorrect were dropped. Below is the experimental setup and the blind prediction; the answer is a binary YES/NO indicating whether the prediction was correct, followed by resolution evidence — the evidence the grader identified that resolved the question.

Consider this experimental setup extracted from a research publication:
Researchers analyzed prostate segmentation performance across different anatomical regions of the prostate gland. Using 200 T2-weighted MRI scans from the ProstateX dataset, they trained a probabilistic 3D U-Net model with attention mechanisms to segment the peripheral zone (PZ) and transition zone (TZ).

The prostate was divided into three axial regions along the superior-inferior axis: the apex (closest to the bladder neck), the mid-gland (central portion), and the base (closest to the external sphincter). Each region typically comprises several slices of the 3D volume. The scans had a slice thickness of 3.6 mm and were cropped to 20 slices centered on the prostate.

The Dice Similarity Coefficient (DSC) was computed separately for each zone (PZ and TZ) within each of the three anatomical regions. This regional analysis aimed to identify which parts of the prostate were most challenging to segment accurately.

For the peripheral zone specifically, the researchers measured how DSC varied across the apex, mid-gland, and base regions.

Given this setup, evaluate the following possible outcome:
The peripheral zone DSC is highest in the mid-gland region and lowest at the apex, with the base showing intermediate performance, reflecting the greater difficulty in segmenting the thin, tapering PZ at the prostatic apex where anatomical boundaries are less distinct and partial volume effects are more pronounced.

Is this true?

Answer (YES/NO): YES